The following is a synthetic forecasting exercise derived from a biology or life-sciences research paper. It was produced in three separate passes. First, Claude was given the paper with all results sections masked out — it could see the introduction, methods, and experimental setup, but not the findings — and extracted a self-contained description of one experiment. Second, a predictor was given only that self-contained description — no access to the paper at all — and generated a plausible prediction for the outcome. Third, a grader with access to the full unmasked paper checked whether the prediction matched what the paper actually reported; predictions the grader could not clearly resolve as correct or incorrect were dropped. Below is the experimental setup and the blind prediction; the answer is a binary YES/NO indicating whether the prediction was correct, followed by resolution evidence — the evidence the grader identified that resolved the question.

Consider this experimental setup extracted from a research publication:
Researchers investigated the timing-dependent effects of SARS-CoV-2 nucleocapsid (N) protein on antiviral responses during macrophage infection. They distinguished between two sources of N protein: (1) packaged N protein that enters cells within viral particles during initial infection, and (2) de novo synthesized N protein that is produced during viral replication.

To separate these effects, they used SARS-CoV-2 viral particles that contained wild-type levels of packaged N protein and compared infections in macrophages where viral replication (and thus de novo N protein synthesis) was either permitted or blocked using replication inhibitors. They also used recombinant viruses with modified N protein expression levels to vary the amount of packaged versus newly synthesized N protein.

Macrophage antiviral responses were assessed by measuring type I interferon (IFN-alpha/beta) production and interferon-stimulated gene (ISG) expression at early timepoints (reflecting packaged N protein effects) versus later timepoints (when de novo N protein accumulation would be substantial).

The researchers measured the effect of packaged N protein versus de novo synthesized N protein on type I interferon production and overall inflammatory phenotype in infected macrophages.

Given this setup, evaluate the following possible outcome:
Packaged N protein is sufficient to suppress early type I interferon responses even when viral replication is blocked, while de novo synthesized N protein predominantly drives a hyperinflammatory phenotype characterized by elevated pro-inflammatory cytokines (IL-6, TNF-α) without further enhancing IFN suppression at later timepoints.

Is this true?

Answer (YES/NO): NO